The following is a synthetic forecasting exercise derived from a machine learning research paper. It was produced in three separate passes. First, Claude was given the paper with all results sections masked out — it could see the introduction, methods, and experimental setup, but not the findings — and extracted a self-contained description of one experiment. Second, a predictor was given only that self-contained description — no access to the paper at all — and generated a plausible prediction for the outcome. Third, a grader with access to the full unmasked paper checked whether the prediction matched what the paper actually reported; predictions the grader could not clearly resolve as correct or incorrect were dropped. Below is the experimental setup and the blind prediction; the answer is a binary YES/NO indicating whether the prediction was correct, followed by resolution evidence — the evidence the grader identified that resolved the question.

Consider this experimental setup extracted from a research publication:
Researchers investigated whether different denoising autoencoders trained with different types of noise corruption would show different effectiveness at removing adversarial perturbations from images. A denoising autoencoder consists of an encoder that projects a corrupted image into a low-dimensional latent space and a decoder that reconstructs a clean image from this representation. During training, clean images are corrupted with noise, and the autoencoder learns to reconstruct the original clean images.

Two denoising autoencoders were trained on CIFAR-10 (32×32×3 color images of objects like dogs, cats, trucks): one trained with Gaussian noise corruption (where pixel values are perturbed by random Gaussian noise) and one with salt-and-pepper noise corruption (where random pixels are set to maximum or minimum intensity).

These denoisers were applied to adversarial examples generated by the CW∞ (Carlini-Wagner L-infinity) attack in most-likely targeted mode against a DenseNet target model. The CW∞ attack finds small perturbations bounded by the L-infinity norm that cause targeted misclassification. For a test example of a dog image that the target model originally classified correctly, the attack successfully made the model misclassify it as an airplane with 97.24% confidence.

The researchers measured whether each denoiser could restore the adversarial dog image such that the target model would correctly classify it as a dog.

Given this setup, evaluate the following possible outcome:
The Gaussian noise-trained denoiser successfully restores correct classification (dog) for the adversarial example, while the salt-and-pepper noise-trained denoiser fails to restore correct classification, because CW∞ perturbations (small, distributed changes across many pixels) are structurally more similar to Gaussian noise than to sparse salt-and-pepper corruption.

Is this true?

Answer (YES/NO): NO